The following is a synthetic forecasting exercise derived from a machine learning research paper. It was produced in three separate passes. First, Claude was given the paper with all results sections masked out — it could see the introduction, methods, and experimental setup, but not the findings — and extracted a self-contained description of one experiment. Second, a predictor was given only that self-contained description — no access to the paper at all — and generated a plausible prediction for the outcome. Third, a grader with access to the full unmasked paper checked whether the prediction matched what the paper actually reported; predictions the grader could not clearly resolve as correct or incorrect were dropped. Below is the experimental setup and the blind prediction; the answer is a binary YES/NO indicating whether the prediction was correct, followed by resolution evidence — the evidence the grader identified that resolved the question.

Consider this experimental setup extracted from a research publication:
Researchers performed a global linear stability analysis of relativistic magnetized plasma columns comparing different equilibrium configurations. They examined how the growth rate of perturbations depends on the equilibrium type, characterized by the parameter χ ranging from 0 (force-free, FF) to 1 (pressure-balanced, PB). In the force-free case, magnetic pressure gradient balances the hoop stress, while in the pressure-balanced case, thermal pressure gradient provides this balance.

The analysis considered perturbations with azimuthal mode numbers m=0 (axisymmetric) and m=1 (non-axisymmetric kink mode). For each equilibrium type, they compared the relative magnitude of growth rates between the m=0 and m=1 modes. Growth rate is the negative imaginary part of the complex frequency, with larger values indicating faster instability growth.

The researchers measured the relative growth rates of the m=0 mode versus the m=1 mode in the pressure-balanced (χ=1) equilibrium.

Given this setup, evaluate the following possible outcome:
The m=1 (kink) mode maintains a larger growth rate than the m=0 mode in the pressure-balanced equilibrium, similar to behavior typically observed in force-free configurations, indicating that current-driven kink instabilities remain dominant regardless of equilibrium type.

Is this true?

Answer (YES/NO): NO